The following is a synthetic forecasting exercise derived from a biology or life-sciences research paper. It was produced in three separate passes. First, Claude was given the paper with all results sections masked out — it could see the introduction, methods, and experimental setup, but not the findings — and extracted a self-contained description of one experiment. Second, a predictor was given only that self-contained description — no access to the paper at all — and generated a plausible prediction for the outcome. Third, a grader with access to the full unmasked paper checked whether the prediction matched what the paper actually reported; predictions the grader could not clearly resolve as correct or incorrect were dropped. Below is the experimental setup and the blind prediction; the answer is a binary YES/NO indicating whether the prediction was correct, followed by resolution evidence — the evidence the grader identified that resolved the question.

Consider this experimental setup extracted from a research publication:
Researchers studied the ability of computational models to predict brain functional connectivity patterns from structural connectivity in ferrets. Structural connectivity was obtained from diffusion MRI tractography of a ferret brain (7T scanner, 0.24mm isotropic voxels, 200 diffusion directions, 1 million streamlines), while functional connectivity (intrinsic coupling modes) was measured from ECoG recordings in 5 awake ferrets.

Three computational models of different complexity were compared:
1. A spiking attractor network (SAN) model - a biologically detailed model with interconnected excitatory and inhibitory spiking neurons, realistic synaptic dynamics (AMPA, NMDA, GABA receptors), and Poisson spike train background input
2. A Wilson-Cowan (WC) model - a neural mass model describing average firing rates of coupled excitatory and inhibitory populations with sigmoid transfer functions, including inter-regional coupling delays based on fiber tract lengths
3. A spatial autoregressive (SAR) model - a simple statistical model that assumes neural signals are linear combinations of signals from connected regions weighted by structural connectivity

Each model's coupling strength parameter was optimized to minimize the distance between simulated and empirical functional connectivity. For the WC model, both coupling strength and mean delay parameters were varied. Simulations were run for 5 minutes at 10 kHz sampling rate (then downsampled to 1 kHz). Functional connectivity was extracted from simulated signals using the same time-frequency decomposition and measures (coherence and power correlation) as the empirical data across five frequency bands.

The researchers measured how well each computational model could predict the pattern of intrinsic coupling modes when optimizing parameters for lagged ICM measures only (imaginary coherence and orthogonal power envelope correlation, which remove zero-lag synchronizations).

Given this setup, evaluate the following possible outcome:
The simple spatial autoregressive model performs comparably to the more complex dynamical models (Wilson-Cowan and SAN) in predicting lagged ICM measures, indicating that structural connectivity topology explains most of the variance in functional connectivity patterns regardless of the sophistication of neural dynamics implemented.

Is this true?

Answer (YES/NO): NO